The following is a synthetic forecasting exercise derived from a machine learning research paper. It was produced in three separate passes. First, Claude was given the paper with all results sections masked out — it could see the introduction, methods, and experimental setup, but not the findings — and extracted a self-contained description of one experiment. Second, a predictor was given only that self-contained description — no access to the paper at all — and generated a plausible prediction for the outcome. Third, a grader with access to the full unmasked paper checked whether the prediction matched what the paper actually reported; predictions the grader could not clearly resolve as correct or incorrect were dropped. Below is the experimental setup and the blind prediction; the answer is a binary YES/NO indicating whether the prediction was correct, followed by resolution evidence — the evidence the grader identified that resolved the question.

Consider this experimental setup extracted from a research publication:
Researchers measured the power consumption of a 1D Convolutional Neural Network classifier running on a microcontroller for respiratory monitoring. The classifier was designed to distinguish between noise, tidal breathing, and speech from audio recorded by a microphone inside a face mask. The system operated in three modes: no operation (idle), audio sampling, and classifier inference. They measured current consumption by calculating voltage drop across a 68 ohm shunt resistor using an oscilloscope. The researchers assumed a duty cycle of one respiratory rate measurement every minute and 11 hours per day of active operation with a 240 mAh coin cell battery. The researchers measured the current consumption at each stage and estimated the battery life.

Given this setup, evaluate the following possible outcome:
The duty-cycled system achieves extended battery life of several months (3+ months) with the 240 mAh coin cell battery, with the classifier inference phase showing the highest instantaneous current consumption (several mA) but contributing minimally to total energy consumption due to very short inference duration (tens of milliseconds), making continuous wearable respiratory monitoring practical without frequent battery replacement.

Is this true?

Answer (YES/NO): NO